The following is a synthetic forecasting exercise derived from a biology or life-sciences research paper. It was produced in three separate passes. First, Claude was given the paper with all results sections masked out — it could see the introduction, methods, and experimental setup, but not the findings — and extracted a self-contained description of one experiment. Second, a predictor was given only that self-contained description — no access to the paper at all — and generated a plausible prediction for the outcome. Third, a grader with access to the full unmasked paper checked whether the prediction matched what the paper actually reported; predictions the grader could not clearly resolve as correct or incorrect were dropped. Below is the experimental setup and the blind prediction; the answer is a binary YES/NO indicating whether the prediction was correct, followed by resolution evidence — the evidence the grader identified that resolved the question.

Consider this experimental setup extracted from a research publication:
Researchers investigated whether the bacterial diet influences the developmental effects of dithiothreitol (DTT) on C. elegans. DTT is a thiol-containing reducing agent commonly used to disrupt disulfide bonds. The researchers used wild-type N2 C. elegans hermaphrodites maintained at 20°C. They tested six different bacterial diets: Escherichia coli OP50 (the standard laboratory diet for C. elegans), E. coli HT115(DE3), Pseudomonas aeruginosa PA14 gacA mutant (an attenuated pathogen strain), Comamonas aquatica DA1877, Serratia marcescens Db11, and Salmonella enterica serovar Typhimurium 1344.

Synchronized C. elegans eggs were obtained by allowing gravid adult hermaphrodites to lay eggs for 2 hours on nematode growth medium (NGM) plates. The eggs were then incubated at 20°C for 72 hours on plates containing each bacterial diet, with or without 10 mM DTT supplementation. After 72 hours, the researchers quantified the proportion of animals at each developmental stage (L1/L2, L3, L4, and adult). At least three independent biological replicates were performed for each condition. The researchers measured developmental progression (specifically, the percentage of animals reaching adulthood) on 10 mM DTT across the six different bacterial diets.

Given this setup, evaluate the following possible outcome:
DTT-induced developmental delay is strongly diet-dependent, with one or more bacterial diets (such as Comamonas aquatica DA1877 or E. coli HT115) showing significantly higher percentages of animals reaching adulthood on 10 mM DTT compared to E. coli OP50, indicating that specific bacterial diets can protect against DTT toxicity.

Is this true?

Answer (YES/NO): YES